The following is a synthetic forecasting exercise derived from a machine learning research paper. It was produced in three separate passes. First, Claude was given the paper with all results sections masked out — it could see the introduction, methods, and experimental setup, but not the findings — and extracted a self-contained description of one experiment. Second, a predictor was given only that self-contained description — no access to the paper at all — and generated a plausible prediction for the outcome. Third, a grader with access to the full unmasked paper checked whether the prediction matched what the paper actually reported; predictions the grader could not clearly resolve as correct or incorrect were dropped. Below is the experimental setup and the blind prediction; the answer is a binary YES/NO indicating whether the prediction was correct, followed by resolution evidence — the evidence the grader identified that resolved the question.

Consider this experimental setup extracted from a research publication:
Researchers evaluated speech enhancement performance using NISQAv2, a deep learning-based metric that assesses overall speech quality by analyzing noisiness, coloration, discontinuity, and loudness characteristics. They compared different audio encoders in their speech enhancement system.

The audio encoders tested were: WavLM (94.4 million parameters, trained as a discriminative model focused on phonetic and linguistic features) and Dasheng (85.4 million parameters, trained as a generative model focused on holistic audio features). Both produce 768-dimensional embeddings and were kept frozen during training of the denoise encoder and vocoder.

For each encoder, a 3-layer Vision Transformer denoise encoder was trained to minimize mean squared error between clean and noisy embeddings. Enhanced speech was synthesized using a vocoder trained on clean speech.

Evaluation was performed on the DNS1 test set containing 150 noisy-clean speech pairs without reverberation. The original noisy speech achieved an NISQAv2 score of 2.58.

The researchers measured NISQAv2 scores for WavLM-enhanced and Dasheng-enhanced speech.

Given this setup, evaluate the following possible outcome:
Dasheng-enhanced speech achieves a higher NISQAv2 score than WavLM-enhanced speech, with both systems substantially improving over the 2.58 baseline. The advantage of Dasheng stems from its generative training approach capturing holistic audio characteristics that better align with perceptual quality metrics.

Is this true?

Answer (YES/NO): NO